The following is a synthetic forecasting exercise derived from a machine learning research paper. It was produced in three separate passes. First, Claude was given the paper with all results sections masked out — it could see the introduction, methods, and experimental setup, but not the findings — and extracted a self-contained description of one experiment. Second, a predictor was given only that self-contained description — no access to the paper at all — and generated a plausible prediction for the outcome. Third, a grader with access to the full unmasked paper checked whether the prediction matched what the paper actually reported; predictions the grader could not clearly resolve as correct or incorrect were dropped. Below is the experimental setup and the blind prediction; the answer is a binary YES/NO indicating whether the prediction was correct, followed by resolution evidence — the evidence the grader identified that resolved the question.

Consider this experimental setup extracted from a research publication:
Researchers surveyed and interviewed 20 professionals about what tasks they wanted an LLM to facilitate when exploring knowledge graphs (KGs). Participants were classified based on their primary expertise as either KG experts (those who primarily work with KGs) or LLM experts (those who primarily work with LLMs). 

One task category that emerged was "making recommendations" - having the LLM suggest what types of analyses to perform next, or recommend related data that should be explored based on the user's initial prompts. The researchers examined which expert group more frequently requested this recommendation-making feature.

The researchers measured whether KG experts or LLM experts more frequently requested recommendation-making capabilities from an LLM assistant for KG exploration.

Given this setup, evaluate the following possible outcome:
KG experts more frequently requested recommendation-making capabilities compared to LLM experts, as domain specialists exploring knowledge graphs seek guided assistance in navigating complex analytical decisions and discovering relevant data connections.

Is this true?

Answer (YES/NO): NO